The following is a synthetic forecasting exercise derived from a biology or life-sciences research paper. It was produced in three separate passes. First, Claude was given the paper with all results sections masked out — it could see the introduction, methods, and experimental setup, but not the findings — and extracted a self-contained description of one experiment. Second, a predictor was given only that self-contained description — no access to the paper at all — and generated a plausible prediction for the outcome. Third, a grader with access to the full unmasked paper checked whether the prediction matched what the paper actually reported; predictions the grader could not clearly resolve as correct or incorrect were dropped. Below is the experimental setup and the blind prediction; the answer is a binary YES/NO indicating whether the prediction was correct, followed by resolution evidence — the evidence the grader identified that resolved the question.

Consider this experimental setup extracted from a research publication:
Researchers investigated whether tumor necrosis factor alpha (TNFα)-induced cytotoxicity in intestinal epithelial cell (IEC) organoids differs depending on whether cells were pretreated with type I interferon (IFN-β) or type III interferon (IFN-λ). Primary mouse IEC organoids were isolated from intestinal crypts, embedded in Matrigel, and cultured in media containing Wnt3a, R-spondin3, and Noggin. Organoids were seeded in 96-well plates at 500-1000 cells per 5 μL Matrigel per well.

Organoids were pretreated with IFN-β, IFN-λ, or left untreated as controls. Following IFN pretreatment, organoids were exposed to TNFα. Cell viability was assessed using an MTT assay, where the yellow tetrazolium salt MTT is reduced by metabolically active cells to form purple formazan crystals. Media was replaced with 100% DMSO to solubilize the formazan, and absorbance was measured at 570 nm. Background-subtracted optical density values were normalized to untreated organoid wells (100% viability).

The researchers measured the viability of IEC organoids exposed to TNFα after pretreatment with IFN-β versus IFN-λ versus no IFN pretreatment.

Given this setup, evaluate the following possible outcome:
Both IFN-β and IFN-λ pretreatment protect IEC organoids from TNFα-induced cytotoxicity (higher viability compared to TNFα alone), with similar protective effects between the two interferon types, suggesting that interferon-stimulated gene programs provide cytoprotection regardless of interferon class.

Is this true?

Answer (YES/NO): NO